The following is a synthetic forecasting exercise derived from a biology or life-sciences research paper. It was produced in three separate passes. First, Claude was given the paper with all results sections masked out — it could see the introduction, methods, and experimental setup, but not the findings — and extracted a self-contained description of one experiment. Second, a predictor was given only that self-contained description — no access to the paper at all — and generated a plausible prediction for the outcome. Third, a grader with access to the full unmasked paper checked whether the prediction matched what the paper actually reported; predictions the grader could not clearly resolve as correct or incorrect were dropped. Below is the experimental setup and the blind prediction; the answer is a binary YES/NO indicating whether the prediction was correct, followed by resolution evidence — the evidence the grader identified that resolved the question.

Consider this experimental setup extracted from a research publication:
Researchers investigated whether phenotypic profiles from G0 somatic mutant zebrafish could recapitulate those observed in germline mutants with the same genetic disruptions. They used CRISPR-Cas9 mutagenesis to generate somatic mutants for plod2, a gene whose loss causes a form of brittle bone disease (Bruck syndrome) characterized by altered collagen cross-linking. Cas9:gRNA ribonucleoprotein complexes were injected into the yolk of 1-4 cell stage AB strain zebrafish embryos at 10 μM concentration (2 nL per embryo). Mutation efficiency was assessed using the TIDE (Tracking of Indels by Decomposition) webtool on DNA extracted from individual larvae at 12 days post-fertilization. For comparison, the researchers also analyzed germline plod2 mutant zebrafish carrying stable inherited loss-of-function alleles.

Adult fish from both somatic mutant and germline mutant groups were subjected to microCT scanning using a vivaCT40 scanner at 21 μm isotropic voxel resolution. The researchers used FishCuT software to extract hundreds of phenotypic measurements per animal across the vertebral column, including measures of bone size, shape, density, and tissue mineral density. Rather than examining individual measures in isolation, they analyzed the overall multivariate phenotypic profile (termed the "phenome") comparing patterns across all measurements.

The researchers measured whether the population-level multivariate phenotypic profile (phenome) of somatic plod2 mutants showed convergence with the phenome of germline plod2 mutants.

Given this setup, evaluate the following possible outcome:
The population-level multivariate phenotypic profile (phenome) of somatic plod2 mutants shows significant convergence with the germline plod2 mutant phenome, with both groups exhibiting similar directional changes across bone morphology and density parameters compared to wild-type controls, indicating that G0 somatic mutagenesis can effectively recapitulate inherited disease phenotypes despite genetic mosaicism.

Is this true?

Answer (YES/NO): YES